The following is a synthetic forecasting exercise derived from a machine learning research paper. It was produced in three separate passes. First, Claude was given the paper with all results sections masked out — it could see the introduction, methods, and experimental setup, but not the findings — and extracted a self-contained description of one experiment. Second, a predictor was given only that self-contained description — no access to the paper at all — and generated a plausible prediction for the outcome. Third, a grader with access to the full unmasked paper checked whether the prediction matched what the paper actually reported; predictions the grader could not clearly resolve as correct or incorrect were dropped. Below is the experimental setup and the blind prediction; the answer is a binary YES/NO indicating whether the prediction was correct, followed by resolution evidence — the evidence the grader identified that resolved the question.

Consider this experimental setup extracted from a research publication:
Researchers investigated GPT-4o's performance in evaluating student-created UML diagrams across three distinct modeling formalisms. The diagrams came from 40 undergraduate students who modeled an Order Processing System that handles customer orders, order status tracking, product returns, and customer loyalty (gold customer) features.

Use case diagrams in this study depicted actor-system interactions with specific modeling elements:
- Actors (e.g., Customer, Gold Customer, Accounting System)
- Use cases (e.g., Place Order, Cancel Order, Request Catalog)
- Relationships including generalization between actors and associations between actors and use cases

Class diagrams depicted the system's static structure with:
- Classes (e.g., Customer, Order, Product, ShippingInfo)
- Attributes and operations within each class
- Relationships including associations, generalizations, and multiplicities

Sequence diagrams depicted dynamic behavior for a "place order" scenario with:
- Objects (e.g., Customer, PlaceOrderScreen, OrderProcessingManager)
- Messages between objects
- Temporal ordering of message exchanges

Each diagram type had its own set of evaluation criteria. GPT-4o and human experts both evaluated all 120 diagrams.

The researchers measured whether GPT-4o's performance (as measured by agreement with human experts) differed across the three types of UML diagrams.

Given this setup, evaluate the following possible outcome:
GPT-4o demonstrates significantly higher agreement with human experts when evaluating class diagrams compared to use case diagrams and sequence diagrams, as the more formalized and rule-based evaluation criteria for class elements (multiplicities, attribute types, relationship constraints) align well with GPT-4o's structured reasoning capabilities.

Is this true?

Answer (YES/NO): NO